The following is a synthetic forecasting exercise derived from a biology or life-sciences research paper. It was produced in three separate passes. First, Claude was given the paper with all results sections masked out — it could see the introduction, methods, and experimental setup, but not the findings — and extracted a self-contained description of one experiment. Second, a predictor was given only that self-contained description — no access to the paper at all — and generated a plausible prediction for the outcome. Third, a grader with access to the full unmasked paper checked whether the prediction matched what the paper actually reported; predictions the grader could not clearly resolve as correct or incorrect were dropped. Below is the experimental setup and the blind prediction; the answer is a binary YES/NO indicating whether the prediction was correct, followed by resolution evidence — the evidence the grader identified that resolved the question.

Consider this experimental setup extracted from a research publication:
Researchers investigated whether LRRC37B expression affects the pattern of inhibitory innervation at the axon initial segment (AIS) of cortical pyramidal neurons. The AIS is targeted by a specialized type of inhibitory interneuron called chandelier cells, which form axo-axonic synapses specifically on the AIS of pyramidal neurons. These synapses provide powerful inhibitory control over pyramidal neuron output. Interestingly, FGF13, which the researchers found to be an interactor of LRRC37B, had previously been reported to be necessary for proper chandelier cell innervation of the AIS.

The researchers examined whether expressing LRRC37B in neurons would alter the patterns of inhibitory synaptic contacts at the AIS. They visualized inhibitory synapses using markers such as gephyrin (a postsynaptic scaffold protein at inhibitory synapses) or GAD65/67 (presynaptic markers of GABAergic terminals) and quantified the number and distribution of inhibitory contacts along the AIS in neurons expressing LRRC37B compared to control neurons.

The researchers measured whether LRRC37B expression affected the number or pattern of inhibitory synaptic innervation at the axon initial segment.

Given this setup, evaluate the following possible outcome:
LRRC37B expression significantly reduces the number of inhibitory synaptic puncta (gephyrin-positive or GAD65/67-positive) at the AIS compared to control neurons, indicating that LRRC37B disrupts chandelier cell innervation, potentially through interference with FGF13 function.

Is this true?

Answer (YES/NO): NO